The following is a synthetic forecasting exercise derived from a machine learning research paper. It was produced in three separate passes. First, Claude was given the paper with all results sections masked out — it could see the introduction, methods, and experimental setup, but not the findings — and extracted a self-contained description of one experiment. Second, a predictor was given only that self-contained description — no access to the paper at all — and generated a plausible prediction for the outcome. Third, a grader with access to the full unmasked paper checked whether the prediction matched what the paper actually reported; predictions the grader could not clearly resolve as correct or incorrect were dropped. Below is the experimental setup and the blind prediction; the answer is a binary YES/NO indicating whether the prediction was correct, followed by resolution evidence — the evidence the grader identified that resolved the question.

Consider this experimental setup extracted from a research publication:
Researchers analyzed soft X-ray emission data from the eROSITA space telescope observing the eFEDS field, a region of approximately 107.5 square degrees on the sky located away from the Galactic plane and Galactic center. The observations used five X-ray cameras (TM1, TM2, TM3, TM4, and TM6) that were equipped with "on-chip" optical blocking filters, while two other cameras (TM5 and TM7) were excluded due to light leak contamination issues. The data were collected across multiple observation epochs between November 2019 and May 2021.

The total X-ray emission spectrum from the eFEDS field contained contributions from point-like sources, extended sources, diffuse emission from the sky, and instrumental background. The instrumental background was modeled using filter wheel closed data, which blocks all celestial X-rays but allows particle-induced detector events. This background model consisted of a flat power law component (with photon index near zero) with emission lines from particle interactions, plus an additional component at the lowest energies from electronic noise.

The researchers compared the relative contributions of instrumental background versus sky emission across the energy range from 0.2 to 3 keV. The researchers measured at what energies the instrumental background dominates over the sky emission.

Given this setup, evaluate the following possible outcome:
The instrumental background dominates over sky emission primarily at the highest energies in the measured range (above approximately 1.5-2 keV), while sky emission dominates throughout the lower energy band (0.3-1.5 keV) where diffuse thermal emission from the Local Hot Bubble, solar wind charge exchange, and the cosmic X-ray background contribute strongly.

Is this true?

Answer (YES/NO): NO